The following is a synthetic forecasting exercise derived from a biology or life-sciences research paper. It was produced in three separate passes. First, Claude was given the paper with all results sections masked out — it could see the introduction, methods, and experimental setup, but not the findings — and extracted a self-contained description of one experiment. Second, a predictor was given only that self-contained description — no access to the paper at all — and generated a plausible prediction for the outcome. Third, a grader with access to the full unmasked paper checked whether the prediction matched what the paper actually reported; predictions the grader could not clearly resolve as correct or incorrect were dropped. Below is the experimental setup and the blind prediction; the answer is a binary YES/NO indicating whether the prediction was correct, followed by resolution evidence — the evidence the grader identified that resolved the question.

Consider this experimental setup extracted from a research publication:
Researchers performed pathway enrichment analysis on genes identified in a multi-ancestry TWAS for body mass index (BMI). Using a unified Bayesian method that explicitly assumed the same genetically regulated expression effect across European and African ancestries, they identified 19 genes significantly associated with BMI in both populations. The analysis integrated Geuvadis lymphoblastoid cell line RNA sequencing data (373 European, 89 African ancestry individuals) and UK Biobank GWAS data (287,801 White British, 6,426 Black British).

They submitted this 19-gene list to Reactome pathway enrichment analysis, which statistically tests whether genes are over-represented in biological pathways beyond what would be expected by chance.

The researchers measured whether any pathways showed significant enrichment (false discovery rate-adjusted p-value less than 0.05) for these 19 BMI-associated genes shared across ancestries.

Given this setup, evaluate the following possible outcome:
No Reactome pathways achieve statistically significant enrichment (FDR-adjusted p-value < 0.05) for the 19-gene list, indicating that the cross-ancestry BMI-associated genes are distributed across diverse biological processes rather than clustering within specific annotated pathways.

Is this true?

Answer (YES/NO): YES